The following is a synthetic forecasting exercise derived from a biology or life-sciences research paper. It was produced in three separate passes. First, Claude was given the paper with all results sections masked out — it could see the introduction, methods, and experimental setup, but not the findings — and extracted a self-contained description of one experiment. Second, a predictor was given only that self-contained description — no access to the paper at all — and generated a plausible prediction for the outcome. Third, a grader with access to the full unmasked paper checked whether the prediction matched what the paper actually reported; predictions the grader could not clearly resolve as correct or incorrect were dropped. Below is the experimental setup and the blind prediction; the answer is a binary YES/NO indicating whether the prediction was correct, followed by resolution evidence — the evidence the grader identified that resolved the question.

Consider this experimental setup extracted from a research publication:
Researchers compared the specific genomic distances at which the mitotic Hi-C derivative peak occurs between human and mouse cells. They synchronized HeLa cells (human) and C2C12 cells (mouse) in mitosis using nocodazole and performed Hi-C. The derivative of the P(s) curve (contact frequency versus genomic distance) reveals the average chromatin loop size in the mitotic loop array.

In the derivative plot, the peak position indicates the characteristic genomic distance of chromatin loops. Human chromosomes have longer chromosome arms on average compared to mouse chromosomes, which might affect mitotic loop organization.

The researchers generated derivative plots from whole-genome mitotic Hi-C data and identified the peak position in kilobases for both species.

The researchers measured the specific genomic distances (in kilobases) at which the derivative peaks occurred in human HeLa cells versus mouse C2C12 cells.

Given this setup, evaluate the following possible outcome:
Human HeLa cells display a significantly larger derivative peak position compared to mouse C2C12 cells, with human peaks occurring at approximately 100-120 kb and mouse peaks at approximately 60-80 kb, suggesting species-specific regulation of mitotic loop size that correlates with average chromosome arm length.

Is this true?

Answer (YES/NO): NO